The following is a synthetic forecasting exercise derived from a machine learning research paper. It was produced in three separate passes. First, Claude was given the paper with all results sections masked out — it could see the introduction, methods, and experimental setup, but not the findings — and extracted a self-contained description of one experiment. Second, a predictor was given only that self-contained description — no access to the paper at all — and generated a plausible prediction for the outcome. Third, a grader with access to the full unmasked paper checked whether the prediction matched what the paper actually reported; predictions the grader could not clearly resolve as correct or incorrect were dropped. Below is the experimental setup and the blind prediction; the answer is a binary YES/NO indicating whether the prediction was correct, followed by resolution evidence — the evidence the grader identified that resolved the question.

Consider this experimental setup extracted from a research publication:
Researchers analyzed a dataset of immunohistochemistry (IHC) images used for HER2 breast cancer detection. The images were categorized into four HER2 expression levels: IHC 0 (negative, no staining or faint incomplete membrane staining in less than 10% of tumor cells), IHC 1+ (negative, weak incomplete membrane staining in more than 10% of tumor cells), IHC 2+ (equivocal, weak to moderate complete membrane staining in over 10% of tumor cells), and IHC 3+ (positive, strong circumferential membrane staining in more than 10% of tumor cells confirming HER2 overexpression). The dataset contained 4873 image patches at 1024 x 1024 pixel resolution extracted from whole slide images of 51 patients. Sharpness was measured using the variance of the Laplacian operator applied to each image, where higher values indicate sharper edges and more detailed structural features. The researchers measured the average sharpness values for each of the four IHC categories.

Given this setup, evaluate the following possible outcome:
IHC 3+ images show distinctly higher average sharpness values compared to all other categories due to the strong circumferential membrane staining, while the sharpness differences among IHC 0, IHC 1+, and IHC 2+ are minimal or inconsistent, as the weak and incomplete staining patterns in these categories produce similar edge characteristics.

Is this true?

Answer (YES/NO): YES